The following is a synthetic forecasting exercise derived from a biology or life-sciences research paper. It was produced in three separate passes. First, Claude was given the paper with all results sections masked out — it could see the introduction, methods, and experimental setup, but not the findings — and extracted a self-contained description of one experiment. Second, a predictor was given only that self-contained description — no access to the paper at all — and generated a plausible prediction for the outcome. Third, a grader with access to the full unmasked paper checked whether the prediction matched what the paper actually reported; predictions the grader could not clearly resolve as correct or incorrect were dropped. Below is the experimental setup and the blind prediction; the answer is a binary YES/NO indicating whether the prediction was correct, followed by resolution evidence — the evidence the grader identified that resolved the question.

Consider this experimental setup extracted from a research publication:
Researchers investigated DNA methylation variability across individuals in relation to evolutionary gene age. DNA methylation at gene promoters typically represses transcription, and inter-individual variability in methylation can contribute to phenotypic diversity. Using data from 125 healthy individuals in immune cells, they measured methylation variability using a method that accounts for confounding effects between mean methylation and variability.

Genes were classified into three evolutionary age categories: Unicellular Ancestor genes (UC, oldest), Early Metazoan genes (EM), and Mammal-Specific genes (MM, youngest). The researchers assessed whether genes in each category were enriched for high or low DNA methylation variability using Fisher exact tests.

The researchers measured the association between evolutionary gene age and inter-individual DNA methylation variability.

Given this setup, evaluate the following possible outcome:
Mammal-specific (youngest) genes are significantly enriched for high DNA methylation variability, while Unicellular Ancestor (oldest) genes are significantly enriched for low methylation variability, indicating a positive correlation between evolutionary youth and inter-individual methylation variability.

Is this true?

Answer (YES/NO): YES